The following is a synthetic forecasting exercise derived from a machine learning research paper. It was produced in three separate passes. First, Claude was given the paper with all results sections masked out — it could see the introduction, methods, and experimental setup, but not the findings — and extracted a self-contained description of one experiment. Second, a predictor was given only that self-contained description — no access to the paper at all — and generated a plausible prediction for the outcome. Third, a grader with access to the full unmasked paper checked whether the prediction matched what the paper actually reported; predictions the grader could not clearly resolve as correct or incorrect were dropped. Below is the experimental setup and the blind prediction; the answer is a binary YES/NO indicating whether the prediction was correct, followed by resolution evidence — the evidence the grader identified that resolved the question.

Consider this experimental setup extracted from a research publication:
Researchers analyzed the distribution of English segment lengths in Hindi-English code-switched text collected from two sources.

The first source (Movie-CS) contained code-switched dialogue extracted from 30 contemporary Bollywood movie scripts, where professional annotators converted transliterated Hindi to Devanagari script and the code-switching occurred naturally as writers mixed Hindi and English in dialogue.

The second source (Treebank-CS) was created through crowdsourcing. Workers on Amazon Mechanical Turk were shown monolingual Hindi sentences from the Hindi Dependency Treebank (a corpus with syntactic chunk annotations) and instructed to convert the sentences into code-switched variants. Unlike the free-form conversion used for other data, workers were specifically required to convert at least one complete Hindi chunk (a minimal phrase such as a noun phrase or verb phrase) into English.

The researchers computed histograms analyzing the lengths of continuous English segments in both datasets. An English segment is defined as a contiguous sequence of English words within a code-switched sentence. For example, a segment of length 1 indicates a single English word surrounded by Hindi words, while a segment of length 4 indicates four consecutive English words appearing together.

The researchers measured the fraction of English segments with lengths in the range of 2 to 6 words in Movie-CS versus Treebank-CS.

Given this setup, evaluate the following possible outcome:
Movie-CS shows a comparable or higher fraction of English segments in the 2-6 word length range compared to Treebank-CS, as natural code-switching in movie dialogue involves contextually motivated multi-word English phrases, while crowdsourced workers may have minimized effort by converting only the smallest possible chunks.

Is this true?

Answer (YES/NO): NO